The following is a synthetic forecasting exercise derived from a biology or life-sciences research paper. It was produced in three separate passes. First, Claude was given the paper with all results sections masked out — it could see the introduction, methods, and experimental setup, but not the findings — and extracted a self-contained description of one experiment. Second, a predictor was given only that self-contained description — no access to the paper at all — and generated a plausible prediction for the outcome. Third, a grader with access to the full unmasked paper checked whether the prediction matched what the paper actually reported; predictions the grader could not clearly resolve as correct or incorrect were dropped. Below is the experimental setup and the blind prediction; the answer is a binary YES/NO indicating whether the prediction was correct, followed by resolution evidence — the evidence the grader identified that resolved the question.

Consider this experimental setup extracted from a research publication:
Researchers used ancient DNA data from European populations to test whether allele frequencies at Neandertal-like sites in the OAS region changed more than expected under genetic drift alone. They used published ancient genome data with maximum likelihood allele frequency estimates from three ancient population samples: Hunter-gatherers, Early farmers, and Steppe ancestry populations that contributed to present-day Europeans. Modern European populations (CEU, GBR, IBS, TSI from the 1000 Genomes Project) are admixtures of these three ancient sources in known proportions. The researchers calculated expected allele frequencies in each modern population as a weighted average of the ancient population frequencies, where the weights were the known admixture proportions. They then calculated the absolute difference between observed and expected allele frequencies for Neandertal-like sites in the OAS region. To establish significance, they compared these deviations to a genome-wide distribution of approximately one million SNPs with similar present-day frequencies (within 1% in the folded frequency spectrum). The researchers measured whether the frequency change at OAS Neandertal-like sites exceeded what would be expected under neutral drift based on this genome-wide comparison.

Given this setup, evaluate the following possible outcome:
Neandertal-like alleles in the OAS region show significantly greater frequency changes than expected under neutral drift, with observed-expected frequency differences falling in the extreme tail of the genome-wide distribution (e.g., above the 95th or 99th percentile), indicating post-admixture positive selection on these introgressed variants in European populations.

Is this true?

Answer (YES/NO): YES